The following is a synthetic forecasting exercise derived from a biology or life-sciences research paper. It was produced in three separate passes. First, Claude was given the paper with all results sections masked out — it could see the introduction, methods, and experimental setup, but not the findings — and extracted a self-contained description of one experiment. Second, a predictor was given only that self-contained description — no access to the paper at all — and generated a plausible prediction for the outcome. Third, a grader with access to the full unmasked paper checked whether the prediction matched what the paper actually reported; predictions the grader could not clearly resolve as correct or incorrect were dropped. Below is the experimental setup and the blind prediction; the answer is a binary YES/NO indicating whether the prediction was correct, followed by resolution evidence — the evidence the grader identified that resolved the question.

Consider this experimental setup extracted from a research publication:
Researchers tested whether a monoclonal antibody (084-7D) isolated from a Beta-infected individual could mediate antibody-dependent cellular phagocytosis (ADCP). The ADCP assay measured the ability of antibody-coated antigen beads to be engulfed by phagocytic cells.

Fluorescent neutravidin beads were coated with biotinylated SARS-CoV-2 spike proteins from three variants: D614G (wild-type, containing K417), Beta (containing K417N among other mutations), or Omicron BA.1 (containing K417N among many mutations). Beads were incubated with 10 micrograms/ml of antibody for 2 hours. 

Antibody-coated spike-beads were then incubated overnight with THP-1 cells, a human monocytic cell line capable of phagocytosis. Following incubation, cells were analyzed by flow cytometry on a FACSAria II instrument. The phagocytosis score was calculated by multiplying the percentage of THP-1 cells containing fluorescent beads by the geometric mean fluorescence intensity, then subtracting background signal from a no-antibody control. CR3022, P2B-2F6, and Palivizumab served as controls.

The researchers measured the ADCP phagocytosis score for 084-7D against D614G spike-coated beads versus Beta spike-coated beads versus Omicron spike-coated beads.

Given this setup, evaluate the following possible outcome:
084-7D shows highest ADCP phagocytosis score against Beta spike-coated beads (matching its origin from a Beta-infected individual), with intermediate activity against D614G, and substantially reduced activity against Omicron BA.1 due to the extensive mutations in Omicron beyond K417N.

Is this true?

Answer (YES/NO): NO